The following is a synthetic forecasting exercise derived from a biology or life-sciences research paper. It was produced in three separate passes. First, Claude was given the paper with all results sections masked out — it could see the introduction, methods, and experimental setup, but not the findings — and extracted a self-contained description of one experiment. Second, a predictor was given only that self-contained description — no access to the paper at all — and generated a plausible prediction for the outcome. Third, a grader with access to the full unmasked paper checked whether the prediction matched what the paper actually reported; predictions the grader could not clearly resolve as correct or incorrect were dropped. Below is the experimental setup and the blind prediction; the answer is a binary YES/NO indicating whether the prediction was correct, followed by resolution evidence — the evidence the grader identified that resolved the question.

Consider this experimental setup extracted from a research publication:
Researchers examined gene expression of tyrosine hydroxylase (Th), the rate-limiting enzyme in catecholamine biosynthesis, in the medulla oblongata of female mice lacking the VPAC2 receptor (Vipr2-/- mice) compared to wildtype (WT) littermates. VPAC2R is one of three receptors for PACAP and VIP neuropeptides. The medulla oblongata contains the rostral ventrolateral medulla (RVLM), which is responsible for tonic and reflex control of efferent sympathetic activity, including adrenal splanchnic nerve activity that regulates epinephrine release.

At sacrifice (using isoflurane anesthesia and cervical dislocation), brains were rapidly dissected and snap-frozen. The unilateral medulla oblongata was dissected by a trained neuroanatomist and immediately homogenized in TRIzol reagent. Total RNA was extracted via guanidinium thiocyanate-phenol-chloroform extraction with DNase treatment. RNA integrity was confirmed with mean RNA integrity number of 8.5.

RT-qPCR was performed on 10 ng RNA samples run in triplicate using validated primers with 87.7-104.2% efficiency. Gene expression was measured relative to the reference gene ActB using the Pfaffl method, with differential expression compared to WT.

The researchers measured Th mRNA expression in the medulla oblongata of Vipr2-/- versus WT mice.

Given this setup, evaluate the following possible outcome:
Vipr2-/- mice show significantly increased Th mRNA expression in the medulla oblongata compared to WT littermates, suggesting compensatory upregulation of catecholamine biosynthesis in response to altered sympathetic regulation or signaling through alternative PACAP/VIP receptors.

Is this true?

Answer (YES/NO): YES